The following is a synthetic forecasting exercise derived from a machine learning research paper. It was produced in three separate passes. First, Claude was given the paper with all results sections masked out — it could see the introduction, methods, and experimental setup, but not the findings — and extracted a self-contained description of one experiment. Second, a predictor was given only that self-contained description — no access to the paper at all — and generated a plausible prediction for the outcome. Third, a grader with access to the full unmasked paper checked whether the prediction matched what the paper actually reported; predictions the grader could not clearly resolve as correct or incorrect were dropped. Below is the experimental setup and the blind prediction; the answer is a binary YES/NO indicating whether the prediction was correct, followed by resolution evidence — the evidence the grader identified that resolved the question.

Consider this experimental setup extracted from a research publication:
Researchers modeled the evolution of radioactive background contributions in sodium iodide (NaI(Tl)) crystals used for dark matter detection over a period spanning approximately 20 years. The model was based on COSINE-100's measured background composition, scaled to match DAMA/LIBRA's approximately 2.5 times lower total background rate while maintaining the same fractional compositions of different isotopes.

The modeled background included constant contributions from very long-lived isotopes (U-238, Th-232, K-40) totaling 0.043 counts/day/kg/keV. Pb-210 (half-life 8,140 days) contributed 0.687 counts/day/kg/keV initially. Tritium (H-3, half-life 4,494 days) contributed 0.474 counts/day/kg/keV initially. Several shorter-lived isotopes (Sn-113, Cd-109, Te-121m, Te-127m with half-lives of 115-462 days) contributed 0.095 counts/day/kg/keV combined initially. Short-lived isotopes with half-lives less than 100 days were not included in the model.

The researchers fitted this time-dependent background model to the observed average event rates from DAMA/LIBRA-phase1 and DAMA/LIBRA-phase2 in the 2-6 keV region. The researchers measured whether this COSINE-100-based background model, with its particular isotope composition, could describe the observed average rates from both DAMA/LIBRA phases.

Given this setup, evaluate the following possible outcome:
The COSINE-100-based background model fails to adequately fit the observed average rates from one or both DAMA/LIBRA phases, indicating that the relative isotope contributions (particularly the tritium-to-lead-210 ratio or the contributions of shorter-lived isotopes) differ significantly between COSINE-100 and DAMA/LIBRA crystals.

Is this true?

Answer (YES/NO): NO